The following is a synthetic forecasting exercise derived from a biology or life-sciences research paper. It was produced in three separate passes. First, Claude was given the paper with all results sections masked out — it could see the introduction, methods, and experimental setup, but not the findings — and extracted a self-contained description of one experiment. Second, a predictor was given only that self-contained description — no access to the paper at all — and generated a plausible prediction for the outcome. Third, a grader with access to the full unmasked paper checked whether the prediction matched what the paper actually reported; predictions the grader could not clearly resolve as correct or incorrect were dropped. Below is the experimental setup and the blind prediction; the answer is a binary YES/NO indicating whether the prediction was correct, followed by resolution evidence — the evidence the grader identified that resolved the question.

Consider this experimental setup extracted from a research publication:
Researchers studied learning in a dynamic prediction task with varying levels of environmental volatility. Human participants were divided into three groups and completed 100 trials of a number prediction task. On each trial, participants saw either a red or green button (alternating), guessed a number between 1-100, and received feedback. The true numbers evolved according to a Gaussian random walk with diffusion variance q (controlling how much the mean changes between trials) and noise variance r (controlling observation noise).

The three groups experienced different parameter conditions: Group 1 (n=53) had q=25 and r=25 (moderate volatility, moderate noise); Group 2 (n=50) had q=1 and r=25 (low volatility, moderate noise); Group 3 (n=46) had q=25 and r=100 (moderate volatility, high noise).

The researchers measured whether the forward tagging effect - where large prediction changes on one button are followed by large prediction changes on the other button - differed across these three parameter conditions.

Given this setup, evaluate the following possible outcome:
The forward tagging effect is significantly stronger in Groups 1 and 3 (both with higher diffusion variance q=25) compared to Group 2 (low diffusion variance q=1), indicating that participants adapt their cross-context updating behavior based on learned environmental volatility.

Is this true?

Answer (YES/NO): NO